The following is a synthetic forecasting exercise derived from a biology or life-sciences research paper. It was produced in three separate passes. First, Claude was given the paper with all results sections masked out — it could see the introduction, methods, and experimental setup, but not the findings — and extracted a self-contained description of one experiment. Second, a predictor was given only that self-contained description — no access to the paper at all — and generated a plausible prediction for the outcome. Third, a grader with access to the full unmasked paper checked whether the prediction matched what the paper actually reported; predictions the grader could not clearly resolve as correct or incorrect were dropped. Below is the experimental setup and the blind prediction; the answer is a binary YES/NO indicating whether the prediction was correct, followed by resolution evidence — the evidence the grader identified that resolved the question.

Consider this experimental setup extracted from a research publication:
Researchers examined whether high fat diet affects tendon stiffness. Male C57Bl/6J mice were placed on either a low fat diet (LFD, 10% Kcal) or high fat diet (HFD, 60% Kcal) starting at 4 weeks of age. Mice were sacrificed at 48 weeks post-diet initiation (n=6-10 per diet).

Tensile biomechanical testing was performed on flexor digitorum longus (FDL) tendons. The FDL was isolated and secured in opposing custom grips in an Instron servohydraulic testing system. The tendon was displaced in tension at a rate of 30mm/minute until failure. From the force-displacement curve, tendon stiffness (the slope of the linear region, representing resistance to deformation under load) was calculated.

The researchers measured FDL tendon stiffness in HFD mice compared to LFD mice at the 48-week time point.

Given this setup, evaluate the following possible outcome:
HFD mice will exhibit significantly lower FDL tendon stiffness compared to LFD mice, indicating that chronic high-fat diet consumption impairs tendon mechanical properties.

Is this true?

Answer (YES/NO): NO